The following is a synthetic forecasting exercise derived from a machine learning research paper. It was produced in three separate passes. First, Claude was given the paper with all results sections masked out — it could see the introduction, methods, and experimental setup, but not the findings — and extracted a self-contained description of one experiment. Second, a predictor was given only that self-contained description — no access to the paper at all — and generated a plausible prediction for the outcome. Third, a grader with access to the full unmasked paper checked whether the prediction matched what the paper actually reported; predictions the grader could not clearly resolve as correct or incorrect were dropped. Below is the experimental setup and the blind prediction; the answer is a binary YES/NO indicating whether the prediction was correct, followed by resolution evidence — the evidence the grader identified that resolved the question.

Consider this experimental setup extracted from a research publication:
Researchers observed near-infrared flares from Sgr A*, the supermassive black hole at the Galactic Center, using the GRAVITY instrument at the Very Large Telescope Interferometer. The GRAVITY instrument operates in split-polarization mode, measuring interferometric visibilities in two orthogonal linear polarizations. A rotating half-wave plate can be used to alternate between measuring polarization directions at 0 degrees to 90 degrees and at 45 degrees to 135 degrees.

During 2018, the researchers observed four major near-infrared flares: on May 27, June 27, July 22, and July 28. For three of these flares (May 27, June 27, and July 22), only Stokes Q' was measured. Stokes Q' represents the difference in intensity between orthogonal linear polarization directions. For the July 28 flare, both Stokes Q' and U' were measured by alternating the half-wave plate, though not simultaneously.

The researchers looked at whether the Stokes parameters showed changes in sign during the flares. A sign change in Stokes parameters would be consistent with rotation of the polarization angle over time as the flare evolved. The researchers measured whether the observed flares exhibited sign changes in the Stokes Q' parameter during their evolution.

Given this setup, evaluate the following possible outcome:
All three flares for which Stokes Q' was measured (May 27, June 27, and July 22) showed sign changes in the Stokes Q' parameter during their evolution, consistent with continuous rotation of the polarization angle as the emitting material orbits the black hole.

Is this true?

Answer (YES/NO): YES